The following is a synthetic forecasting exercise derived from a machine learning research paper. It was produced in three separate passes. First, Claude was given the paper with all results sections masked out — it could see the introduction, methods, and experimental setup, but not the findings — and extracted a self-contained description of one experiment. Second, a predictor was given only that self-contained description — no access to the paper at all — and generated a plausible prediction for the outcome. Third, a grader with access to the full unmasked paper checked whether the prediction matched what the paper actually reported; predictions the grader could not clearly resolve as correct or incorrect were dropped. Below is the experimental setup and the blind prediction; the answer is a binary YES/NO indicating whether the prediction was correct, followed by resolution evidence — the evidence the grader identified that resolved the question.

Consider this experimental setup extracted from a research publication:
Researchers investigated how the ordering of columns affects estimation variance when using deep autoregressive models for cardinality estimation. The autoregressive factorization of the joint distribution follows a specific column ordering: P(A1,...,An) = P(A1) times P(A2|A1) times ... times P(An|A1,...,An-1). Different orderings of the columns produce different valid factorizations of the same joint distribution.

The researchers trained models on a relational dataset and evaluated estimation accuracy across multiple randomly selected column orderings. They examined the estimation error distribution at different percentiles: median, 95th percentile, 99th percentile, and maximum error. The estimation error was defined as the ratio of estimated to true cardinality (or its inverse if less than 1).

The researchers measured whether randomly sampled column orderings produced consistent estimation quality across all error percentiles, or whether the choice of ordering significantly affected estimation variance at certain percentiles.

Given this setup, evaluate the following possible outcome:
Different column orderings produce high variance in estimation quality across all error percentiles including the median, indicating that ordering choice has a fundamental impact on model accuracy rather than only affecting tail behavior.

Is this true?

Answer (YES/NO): NO